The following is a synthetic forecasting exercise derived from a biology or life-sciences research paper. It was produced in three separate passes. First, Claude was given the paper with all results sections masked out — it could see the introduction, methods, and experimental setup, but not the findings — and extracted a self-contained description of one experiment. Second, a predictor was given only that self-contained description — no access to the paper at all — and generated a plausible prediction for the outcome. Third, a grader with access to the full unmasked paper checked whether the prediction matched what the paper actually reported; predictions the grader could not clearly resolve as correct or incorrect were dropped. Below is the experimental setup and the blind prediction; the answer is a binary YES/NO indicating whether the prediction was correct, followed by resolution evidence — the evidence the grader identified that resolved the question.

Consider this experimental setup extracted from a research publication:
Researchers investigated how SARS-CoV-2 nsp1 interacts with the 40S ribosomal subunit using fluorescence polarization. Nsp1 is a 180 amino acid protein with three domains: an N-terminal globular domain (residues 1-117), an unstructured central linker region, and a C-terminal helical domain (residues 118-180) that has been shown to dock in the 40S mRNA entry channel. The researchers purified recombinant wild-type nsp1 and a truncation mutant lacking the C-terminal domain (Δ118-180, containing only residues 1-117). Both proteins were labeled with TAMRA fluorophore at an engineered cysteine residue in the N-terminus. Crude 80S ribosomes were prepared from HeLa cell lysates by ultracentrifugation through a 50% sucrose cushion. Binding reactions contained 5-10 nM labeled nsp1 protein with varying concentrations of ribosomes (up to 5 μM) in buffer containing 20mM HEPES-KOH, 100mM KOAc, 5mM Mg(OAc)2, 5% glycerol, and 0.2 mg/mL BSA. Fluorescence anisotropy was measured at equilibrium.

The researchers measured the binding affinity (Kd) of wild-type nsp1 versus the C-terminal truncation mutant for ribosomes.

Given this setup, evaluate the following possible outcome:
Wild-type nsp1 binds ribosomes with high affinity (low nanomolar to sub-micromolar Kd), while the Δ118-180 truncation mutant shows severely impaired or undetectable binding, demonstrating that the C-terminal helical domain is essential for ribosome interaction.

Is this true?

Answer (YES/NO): YES